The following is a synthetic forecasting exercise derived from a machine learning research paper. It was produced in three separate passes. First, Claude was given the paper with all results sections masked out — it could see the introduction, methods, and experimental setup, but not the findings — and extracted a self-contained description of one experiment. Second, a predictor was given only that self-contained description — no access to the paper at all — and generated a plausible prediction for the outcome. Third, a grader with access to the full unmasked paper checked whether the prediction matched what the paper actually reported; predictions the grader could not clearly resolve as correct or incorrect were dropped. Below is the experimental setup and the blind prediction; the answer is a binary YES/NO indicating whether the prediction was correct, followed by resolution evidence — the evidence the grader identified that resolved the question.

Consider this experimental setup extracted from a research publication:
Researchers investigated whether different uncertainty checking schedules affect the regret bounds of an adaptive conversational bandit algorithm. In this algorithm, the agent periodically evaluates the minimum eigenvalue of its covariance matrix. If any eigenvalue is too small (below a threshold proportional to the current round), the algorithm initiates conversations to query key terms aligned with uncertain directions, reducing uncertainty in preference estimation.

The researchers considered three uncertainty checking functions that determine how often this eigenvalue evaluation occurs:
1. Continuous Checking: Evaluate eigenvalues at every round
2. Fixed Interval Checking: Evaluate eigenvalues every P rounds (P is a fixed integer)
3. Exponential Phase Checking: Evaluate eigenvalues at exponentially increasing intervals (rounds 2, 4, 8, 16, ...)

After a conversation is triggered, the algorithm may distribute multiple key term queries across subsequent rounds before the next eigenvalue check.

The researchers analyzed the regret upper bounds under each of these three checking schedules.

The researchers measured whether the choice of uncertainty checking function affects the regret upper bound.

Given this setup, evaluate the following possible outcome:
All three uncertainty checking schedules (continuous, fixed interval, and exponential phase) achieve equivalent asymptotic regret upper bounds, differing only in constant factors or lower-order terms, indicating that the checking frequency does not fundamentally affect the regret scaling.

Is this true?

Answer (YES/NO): YES